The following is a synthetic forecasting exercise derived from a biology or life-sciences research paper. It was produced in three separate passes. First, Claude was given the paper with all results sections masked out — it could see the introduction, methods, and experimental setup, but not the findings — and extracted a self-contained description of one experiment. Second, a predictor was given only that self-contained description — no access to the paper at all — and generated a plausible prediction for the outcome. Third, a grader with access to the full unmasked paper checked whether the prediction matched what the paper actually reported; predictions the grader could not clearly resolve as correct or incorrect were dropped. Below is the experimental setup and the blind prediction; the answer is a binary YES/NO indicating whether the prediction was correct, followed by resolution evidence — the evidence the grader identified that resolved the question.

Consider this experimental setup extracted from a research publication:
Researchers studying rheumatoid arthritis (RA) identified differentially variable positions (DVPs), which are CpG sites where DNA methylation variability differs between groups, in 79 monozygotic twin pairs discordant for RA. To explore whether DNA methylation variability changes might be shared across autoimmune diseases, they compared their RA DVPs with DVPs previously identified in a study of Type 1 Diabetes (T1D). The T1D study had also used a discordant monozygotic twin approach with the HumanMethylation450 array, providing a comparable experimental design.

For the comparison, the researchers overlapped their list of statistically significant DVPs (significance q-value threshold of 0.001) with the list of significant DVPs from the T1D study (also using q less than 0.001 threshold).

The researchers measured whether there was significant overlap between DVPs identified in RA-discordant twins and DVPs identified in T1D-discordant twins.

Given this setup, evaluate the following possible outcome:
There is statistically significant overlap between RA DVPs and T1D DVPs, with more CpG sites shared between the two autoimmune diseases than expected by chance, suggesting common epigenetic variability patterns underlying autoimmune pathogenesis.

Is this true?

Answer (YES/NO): YES